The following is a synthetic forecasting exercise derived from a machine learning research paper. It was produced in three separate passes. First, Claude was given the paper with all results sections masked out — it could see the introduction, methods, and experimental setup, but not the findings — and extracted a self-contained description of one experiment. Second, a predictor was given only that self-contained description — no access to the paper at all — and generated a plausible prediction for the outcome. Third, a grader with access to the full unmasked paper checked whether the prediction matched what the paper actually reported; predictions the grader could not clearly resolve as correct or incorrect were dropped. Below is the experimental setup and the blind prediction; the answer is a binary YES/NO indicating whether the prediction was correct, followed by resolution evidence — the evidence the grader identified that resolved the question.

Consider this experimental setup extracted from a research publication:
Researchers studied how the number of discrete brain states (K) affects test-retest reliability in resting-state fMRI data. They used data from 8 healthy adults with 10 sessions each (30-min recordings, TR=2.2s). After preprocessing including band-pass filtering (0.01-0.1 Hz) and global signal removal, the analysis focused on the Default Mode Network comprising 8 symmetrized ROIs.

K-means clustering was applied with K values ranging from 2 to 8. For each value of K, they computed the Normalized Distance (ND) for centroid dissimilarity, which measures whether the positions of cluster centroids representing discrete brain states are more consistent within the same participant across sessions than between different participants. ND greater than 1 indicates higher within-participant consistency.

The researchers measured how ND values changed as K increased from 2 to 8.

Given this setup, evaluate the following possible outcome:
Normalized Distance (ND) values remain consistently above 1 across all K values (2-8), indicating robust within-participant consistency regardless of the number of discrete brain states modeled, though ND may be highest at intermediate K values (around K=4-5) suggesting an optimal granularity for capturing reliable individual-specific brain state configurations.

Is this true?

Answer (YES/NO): NO